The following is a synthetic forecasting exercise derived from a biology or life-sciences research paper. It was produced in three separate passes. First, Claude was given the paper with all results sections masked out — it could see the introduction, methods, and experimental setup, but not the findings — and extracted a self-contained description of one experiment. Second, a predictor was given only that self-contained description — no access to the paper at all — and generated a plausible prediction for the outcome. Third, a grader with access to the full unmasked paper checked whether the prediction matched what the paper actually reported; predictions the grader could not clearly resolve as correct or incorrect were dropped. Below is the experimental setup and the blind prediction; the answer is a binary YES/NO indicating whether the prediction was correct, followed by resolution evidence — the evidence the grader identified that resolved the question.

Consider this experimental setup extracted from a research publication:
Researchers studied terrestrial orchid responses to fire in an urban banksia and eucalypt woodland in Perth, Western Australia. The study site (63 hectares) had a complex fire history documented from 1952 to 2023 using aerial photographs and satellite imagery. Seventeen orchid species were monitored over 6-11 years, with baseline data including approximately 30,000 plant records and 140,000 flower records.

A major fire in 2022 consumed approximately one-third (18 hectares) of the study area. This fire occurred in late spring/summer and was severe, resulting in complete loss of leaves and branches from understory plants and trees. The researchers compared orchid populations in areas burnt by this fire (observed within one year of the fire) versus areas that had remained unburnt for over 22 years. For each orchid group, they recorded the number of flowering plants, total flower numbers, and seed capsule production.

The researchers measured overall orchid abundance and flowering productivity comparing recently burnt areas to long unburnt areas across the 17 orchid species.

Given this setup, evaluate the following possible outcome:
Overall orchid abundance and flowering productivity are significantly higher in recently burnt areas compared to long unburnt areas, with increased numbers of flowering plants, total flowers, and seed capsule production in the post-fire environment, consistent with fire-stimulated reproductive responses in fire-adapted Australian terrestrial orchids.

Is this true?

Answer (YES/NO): NO